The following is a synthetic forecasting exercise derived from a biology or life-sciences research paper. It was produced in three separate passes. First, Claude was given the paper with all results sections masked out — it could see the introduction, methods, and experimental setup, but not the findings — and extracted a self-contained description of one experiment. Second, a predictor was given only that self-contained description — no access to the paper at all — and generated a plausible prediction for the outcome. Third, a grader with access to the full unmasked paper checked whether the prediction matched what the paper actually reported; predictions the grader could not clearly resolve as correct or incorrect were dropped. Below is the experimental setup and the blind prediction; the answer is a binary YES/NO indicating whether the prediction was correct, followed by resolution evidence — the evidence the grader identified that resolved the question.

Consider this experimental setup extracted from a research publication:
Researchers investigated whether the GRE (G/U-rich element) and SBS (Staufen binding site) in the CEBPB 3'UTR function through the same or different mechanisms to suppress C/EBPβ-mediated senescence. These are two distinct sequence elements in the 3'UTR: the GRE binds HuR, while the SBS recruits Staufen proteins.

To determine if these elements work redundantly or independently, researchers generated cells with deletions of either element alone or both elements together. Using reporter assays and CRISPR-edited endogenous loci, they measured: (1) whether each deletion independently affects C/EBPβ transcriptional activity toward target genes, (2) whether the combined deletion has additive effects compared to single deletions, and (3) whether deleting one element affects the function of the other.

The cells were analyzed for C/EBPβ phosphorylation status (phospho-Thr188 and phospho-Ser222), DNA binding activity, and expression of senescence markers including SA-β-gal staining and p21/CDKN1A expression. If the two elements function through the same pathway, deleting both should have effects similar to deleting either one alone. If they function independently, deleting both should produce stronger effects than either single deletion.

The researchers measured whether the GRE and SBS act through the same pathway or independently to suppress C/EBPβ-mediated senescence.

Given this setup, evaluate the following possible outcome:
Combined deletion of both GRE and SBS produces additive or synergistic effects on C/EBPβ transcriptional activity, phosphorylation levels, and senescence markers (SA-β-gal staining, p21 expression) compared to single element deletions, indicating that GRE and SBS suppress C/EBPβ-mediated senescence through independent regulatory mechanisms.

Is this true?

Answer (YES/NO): NO